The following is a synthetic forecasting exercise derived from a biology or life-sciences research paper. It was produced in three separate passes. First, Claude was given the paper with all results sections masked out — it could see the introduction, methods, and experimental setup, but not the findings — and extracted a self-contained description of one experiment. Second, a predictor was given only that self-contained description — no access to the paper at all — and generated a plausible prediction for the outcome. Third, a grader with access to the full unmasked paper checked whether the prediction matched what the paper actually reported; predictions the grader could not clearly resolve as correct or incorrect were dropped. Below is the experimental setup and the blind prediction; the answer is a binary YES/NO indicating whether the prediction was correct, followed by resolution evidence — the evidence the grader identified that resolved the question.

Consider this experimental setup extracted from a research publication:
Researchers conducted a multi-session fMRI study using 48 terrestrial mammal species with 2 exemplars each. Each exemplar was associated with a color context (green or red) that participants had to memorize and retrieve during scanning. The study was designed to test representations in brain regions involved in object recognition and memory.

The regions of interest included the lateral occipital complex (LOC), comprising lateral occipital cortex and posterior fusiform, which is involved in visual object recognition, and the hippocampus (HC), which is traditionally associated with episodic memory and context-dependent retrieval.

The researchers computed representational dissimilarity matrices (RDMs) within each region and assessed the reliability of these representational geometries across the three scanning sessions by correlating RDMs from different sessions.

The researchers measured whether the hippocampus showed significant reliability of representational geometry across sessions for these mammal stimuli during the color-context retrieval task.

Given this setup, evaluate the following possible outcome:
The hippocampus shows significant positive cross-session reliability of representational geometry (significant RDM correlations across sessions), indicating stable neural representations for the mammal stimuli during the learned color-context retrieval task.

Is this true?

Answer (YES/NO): YES